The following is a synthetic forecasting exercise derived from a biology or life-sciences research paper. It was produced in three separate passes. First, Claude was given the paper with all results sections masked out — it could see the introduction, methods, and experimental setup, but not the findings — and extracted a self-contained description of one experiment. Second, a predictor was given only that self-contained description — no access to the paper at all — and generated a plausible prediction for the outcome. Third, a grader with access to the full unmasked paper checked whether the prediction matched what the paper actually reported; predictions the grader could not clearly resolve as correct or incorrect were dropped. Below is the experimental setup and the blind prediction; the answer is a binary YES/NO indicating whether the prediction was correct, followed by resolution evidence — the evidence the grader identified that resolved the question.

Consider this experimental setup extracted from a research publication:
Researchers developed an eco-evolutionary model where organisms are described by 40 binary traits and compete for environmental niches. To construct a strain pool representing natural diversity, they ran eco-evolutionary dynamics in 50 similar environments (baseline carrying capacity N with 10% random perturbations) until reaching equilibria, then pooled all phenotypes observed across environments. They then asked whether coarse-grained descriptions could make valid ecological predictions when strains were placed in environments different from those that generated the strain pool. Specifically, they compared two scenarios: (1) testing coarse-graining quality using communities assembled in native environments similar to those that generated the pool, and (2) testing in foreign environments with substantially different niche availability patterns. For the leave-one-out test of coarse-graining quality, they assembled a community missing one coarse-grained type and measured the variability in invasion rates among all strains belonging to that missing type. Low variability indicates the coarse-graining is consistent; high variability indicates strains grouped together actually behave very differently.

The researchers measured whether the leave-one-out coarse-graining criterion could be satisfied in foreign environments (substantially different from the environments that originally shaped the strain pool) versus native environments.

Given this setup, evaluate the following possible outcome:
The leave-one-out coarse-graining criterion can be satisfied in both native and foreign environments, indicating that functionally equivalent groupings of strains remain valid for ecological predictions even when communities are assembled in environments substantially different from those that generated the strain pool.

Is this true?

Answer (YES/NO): NO